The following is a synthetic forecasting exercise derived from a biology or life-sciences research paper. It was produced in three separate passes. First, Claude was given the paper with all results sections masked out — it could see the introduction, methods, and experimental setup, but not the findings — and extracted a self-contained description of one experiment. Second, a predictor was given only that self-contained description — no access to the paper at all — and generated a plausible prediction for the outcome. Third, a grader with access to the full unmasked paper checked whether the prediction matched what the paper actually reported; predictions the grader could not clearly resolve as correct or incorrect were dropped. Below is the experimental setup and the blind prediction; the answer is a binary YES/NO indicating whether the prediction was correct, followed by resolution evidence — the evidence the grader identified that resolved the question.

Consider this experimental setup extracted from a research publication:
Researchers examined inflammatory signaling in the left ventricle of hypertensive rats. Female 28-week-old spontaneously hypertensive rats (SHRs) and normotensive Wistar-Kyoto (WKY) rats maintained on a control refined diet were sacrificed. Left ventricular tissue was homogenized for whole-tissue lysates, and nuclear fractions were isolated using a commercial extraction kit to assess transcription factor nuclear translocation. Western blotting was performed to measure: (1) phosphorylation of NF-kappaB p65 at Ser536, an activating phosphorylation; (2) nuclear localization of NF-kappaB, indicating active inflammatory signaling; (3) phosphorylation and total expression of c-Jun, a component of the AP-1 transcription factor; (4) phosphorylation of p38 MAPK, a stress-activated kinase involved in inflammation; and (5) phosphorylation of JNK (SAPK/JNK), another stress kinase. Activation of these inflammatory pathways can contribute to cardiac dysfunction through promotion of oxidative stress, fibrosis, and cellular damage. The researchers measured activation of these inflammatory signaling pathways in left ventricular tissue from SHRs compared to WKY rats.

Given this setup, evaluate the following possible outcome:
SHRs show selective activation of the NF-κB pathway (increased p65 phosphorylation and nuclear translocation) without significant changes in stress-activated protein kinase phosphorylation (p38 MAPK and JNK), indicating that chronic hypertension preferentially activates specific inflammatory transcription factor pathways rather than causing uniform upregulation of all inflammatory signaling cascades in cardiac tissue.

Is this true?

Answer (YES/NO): NO